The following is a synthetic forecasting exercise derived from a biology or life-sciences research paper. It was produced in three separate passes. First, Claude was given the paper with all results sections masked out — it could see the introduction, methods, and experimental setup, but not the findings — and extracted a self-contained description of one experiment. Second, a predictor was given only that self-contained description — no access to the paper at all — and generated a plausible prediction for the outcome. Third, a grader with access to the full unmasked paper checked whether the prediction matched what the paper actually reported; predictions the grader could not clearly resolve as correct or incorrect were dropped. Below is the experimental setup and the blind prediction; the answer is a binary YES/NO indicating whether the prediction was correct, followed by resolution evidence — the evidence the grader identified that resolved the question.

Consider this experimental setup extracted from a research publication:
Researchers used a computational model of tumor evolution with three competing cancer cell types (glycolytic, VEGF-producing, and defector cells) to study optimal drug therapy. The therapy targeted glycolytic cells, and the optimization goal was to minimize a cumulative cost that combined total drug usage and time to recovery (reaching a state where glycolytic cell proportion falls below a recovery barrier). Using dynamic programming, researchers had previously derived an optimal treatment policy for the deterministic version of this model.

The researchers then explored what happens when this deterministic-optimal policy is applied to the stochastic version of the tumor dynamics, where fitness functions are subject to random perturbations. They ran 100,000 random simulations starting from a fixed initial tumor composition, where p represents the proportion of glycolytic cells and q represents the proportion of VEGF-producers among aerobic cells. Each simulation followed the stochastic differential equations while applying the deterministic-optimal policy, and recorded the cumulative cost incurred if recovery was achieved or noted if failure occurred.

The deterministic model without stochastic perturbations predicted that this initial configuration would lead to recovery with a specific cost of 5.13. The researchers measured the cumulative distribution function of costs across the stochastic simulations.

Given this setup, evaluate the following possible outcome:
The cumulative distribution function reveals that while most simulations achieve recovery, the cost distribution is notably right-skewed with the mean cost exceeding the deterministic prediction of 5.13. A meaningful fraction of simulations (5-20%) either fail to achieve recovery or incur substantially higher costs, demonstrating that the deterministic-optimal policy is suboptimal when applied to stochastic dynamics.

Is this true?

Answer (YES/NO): NO